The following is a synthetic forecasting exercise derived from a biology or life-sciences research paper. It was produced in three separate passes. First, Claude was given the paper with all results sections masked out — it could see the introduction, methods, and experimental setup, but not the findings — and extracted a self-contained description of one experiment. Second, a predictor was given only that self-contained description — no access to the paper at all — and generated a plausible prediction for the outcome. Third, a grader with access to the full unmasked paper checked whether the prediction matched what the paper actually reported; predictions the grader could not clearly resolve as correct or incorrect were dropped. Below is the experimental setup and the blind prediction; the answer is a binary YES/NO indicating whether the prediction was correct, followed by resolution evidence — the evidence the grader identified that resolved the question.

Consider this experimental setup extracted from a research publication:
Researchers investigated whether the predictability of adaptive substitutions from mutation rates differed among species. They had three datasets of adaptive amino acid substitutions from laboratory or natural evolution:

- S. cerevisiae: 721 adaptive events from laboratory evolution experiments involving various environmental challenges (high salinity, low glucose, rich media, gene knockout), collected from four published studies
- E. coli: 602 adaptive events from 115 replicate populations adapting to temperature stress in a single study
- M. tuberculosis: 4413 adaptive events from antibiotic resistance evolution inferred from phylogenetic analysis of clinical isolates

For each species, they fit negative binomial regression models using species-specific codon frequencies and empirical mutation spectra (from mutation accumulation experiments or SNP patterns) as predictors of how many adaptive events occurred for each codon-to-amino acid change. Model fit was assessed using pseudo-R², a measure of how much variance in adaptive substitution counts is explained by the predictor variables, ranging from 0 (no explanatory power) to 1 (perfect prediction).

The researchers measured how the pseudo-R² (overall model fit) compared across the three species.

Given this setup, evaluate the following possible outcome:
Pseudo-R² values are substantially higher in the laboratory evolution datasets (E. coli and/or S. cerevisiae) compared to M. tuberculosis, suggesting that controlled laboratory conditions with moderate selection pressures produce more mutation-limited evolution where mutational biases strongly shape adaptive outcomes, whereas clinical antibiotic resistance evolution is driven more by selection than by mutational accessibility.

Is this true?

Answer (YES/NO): YES